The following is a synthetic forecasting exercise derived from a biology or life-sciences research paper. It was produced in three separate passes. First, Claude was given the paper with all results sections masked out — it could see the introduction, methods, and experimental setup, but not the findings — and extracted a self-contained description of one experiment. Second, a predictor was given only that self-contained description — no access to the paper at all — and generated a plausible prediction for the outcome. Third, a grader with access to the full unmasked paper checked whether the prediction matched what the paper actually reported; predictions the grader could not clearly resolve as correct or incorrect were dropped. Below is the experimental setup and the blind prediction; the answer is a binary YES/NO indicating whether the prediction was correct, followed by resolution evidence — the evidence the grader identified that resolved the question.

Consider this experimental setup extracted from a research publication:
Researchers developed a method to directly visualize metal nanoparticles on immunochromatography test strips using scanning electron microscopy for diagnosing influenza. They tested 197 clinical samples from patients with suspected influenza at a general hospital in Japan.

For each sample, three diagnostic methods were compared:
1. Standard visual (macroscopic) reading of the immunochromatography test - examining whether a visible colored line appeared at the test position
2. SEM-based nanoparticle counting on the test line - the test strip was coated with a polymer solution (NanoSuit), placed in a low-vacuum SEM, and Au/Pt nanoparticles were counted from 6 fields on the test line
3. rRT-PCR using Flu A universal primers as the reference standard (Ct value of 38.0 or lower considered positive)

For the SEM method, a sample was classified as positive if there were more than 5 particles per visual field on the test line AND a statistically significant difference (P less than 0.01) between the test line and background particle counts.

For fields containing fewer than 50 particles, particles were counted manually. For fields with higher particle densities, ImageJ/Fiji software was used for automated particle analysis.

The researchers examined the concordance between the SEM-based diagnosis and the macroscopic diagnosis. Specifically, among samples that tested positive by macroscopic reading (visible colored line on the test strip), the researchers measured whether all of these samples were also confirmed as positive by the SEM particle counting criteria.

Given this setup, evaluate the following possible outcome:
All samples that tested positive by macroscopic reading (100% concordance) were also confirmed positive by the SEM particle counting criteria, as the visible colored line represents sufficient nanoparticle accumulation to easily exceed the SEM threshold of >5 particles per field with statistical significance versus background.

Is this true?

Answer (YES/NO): YES